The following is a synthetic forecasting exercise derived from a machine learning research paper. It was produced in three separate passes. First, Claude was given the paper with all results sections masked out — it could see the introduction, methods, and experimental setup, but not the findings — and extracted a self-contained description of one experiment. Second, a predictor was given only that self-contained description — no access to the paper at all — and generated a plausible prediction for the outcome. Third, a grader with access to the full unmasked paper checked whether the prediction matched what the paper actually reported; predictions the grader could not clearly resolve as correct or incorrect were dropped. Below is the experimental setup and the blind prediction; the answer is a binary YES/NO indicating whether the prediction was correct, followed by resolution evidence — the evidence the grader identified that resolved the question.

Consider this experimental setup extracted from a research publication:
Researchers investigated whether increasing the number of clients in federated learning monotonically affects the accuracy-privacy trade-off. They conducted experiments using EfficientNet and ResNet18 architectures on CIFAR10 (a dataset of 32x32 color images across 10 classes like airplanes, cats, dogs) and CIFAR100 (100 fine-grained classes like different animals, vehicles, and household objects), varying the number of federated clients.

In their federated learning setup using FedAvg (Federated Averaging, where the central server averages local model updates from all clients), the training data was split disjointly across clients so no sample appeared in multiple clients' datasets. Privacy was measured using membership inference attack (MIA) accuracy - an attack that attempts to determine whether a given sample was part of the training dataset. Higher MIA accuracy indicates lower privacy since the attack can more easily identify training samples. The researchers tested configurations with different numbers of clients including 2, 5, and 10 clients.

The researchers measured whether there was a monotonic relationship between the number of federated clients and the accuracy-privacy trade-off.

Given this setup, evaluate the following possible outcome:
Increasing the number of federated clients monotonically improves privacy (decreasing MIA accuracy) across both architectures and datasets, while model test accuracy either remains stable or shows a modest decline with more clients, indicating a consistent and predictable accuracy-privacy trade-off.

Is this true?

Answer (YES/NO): NO